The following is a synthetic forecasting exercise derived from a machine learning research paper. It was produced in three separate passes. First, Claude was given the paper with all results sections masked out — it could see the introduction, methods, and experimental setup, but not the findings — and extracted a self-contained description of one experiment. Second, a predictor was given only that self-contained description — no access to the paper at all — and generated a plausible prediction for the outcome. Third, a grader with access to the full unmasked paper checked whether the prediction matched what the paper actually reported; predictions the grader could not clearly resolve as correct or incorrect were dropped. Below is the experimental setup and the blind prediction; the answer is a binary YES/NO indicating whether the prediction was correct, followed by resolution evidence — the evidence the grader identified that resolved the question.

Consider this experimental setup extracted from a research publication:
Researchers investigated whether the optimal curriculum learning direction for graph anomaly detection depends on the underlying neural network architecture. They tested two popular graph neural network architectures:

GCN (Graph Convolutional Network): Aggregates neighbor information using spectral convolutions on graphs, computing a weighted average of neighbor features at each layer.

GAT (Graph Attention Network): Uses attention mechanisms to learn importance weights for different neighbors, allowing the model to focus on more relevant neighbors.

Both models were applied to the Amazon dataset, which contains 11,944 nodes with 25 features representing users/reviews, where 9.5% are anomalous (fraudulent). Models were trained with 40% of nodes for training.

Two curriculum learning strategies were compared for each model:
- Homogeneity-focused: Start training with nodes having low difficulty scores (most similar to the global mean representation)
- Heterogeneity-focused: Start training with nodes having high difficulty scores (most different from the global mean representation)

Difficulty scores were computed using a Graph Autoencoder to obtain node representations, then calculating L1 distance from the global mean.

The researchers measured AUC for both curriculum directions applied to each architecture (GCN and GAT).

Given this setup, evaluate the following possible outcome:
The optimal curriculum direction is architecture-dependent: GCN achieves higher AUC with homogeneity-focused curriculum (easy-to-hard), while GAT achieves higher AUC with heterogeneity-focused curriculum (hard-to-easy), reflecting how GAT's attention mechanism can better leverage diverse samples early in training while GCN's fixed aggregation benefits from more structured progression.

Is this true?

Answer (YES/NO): YES